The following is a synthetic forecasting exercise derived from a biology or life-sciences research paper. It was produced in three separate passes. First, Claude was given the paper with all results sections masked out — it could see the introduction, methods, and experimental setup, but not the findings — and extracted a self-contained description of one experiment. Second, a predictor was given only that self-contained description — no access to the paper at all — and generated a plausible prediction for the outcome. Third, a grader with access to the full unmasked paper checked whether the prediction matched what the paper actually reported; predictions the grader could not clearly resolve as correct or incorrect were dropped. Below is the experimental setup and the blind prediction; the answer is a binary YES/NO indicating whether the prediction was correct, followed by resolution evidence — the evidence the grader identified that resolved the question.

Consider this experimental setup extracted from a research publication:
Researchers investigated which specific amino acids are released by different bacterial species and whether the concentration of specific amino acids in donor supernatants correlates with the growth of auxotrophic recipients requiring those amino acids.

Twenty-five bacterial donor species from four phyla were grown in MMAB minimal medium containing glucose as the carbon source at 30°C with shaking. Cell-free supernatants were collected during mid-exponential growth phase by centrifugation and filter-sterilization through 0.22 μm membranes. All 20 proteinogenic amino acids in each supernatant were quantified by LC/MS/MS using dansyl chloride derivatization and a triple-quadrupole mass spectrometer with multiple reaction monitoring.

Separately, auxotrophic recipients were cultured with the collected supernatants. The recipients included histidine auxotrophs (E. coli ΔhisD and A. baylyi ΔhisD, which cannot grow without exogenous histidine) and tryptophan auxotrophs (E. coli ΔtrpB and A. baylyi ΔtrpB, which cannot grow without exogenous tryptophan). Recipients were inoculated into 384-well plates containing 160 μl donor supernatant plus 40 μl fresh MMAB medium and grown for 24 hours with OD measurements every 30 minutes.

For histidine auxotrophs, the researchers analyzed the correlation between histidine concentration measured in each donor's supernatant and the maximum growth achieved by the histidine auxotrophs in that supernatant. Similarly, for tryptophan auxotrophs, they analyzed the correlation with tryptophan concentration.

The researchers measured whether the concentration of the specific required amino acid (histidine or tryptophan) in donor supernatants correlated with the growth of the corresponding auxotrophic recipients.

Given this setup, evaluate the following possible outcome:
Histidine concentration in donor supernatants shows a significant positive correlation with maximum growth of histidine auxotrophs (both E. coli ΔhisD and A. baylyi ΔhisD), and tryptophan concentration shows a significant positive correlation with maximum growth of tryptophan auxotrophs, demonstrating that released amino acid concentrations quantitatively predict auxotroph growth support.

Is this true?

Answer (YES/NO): YES